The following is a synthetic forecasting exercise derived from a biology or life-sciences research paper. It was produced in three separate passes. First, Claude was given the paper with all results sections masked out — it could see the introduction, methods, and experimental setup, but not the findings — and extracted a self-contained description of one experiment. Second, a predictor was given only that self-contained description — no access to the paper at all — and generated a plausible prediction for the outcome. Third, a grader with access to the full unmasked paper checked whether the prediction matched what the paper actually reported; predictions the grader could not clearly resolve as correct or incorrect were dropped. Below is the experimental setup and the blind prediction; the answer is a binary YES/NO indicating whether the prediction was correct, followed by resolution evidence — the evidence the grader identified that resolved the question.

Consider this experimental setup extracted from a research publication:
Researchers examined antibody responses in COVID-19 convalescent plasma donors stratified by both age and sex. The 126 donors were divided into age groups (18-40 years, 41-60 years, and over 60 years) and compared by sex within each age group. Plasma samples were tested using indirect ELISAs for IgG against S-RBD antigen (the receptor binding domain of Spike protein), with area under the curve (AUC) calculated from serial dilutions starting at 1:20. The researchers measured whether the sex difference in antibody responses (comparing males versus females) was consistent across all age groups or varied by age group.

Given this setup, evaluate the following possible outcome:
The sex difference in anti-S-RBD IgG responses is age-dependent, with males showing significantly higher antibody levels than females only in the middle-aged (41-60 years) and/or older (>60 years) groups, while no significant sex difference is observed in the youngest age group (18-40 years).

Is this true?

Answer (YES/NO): NO